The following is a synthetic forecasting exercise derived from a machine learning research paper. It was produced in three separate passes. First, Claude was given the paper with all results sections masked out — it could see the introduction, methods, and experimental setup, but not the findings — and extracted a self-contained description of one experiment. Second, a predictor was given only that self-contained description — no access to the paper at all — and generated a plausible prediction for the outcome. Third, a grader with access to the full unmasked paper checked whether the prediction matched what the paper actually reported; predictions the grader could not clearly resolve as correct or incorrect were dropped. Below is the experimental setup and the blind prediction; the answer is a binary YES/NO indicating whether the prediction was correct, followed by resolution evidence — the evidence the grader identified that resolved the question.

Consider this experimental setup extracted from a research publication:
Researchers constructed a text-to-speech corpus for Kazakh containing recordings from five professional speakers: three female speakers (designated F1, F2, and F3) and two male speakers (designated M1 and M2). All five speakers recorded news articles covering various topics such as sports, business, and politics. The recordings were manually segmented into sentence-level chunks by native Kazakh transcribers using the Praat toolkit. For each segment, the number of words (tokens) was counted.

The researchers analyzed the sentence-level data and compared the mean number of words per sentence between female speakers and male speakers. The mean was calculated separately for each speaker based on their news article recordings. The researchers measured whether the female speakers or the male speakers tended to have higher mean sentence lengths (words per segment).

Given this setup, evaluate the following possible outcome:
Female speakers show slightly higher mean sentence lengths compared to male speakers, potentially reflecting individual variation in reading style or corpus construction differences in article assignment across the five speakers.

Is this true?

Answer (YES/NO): YES